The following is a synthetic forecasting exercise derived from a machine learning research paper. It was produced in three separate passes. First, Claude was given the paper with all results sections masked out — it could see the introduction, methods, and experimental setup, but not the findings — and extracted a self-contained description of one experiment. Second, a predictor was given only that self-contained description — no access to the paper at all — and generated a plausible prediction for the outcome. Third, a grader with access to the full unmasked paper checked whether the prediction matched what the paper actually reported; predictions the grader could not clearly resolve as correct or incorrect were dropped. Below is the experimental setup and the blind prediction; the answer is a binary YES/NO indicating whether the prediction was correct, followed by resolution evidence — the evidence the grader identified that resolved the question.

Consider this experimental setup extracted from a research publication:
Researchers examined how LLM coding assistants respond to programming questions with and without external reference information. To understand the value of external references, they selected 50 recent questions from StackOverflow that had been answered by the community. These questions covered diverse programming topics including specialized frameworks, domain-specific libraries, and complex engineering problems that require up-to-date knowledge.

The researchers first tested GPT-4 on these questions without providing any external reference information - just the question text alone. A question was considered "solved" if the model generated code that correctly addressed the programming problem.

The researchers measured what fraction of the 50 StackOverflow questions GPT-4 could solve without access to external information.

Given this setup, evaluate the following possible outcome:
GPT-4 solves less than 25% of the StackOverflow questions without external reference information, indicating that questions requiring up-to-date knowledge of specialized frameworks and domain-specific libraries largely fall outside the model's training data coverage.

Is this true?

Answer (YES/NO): NO